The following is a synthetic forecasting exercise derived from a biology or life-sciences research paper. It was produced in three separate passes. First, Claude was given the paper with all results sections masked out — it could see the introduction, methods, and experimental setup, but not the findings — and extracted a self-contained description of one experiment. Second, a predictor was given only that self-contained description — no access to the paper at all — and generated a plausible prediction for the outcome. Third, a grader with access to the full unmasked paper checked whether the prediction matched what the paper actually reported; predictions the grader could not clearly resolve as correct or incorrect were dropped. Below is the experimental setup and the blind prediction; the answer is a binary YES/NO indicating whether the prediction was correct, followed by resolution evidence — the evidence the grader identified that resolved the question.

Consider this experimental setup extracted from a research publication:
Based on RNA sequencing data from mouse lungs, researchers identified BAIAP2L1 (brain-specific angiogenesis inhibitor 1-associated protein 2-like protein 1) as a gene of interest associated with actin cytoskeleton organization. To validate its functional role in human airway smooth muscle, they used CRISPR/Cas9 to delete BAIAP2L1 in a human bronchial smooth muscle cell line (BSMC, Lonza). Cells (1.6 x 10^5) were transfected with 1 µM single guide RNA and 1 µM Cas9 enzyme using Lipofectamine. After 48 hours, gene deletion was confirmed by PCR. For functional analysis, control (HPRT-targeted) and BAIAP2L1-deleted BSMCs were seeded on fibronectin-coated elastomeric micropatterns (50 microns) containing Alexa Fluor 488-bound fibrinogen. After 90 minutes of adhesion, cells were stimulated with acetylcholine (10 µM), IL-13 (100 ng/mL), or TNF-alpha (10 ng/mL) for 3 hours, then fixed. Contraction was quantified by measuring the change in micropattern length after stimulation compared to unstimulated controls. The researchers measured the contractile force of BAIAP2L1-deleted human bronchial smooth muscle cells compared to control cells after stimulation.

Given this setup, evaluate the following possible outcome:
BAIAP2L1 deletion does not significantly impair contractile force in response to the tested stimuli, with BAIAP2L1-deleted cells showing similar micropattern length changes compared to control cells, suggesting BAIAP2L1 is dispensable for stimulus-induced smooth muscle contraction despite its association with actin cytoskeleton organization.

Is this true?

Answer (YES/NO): NO